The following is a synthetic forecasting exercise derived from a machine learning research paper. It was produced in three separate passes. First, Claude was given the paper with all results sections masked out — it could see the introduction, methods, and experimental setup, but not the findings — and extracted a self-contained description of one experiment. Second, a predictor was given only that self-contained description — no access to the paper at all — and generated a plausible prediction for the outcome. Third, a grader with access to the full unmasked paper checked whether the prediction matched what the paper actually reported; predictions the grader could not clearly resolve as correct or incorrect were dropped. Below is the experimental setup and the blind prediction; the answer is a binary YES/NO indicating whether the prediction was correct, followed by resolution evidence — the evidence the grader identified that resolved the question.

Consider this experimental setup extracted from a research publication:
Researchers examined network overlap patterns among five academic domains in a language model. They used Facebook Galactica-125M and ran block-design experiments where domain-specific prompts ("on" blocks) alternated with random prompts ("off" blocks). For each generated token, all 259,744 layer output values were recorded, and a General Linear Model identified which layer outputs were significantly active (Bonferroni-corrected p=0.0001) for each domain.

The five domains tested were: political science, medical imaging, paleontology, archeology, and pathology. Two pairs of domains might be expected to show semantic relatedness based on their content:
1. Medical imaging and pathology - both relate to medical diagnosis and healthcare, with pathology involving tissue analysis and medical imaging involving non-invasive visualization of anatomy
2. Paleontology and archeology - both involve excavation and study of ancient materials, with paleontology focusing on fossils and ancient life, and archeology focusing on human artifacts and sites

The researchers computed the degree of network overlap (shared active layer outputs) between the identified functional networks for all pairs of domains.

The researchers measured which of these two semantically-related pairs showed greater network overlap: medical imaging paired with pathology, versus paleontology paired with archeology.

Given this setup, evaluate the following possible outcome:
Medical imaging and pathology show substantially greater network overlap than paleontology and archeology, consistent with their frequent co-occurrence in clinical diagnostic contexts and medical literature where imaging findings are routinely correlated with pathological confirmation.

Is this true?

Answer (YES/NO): YES